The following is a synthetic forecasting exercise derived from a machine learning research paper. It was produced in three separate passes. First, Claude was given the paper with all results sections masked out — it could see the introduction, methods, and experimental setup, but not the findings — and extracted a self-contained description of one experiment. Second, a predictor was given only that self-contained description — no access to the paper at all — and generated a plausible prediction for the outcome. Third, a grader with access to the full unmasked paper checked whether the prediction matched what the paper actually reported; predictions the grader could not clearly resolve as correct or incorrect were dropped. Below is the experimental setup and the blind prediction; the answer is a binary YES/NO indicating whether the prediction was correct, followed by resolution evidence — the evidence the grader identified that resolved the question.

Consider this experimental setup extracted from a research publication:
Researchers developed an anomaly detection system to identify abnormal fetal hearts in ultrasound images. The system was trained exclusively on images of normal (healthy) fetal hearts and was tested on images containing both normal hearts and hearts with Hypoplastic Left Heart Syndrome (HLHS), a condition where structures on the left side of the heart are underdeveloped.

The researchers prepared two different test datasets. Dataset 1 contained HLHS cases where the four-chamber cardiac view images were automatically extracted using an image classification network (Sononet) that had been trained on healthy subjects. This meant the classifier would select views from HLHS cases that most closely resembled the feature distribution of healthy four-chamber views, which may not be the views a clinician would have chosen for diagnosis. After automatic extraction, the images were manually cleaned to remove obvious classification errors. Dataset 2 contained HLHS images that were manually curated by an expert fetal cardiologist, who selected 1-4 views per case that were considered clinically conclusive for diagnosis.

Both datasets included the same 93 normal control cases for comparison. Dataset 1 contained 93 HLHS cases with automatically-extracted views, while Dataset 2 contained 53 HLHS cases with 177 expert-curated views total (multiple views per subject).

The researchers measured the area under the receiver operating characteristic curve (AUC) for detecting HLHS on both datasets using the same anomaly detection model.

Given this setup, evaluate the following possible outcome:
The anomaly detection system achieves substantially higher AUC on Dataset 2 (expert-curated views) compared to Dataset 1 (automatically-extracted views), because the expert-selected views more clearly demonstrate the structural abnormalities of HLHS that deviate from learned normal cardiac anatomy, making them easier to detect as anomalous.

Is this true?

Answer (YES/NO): NO